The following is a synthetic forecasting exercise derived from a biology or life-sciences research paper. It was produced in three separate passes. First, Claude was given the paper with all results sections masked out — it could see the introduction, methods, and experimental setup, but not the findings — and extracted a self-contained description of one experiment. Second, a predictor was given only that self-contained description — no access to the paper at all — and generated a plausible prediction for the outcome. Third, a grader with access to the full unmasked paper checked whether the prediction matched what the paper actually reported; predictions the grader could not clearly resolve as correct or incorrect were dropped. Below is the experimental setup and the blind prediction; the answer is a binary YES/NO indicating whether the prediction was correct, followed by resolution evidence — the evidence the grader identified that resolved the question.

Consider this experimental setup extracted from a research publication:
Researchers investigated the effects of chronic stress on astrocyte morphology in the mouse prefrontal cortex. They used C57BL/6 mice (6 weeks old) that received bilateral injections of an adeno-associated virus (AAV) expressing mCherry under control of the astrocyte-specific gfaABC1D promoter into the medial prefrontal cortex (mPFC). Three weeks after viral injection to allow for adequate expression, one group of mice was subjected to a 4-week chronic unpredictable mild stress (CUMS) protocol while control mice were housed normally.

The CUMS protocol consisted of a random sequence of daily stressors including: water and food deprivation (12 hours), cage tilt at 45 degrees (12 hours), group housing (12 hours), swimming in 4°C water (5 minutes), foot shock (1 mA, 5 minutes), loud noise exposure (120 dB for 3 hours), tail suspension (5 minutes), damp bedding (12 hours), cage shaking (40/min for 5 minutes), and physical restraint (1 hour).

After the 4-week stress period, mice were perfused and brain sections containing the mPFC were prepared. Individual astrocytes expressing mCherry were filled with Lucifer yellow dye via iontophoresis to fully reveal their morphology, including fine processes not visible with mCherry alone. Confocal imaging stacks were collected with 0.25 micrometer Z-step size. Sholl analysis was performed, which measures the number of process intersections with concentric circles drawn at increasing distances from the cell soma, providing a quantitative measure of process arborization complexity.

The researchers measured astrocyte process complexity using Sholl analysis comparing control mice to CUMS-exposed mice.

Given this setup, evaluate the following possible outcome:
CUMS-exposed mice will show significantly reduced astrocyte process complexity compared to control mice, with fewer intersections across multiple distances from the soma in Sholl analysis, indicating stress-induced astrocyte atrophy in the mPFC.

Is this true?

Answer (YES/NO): YES